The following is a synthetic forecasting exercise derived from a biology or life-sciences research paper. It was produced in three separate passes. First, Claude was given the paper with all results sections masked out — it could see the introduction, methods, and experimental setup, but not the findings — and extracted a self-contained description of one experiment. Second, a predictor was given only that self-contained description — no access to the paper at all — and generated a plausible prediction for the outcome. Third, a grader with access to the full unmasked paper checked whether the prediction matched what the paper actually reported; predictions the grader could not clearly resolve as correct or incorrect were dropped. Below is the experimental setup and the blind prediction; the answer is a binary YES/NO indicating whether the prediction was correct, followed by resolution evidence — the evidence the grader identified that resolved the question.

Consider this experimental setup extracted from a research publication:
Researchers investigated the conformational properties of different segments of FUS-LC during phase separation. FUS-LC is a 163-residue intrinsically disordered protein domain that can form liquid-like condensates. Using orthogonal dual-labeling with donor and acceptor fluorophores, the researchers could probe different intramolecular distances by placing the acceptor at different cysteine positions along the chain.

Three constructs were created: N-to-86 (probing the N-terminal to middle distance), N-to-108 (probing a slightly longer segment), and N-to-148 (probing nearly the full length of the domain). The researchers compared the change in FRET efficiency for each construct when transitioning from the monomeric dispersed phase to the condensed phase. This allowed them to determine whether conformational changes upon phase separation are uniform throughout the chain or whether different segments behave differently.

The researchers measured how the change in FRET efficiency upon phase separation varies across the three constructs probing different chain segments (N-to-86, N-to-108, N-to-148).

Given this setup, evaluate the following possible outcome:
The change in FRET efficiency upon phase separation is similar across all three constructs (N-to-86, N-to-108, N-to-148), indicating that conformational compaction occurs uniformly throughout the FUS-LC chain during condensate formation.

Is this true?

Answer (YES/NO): NO